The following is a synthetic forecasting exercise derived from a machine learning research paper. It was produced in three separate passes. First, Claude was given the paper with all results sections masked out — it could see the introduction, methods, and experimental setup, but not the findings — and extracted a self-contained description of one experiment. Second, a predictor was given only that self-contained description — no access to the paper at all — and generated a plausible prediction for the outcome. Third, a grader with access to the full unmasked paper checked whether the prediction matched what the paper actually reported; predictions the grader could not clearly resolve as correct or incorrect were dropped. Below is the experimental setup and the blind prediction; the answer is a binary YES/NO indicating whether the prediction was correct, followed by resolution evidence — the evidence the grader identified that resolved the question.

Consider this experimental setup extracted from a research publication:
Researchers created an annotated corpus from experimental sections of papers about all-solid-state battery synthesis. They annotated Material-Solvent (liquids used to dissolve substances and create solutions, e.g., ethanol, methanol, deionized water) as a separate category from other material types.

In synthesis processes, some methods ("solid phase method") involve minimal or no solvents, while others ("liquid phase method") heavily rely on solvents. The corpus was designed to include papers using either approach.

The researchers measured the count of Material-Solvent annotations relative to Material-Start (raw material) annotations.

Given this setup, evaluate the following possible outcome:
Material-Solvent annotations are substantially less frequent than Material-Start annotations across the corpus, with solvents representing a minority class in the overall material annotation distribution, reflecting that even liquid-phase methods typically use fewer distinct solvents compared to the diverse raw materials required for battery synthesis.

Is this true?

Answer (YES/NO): YES